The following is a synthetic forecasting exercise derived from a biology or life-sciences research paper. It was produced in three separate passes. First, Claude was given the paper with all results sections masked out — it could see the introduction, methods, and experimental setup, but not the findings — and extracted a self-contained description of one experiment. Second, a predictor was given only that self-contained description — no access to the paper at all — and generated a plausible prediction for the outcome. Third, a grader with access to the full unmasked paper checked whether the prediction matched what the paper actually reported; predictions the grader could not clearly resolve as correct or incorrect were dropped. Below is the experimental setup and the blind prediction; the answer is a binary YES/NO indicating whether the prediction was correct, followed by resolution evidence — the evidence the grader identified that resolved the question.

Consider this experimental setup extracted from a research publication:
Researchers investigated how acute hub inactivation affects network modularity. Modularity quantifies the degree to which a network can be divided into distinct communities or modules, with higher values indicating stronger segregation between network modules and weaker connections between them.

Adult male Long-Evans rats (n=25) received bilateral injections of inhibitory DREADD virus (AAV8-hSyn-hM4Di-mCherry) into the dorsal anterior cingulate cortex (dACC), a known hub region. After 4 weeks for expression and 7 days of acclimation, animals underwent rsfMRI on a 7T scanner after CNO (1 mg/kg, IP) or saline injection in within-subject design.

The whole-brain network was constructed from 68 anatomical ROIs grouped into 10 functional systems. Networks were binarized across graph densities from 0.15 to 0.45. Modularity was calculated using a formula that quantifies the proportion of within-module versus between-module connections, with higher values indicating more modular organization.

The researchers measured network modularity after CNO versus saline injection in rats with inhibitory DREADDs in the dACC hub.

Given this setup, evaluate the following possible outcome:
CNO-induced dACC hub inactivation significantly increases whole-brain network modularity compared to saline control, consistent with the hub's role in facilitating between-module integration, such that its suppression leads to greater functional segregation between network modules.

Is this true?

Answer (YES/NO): NO